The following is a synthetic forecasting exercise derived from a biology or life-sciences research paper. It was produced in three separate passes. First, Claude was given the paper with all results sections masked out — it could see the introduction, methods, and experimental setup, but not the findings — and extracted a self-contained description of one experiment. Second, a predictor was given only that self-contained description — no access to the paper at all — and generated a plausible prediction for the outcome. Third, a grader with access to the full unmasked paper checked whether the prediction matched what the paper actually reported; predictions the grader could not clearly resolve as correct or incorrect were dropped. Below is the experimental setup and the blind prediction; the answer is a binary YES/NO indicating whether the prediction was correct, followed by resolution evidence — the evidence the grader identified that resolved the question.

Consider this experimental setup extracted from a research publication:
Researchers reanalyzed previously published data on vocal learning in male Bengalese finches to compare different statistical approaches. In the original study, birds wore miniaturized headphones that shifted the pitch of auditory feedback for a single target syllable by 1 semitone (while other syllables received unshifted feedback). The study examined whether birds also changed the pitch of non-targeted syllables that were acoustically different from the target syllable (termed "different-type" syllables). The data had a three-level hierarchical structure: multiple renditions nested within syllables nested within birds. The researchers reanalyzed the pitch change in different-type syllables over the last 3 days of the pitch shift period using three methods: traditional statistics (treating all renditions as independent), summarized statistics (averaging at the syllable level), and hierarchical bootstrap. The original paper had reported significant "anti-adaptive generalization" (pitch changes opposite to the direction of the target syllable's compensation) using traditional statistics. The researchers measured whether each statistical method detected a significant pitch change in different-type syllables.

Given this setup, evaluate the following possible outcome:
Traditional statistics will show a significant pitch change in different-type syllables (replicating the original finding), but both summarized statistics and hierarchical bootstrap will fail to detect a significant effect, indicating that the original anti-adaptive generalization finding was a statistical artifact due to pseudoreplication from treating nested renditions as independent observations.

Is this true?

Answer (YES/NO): YES